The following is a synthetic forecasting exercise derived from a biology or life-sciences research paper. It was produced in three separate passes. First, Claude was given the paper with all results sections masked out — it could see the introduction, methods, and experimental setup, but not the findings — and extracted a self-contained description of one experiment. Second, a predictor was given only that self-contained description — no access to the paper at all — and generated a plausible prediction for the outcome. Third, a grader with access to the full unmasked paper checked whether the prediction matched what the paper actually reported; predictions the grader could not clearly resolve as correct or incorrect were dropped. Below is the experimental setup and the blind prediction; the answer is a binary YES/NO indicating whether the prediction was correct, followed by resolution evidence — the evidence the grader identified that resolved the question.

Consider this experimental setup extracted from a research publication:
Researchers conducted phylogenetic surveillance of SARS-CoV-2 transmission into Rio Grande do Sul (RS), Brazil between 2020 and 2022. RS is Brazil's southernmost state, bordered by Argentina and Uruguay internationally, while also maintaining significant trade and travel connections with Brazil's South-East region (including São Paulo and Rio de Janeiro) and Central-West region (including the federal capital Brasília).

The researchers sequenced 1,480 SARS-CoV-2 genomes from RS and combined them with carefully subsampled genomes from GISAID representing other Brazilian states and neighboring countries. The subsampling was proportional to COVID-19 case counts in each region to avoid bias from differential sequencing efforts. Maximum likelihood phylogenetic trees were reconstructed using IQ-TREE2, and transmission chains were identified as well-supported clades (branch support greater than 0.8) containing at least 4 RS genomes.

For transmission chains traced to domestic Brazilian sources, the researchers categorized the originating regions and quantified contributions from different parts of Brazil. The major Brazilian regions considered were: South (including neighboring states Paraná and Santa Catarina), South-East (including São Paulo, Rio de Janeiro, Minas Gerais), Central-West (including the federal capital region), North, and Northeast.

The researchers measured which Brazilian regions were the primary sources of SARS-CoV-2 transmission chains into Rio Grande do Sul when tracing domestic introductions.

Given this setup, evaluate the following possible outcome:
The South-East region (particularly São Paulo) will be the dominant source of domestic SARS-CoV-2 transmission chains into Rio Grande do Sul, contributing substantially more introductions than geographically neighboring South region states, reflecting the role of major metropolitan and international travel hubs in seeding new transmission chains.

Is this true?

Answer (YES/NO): NO